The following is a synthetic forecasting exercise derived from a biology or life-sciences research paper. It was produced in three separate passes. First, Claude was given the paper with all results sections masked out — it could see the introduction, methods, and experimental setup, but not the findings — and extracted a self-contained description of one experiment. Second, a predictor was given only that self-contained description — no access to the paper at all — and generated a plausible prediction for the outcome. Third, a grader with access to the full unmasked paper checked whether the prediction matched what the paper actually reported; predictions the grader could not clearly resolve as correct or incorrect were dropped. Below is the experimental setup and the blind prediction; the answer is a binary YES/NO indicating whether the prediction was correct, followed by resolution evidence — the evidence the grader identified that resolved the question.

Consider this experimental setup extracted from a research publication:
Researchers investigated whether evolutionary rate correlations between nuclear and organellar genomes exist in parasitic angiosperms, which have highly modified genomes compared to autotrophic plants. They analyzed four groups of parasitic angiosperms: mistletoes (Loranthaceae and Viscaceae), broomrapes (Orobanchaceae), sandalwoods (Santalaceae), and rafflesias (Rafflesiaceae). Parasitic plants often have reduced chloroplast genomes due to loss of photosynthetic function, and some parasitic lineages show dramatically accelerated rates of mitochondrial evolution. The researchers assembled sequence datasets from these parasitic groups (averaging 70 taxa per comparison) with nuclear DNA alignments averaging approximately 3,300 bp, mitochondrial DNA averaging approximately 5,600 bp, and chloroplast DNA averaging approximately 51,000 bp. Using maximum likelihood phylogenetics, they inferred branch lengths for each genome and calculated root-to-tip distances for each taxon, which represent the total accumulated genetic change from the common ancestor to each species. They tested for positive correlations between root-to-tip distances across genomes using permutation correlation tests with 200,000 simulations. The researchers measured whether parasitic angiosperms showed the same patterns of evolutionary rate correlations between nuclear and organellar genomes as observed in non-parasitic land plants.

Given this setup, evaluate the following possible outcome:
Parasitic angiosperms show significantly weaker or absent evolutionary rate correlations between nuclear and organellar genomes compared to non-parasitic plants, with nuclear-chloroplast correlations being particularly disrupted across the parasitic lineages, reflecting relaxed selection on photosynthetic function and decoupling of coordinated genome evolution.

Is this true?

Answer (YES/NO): YES